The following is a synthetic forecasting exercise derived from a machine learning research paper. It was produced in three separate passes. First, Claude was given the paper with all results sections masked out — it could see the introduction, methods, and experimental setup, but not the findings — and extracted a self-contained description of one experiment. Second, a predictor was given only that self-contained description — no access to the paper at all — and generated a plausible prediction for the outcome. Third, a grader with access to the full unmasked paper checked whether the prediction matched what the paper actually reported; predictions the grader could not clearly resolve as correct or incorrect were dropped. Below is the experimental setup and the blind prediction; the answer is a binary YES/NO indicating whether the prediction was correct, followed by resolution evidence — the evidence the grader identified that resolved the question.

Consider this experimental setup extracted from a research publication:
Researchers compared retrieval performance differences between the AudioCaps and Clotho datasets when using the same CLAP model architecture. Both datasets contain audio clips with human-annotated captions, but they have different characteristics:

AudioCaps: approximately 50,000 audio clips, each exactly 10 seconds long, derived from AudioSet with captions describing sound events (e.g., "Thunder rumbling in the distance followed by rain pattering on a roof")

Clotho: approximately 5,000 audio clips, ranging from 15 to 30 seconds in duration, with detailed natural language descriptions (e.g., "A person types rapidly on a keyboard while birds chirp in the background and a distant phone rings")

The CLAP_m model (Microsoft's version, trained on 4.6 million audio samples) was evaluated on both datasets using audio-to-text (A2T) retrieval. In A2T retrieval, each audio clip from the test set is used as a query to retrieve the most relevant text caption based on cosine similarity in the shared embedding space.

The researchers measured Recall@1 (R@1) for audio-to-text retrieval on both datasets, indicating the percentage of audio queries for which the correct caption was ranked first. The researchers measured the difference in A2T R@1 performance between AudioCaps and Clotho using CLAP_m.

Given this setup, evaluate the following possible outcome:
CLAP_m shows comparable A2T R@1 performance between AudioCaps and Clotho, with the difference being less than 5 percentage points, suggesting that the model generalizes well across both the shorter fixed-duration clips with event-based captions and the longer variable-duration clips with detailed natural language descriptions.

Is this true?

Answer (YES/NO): NO